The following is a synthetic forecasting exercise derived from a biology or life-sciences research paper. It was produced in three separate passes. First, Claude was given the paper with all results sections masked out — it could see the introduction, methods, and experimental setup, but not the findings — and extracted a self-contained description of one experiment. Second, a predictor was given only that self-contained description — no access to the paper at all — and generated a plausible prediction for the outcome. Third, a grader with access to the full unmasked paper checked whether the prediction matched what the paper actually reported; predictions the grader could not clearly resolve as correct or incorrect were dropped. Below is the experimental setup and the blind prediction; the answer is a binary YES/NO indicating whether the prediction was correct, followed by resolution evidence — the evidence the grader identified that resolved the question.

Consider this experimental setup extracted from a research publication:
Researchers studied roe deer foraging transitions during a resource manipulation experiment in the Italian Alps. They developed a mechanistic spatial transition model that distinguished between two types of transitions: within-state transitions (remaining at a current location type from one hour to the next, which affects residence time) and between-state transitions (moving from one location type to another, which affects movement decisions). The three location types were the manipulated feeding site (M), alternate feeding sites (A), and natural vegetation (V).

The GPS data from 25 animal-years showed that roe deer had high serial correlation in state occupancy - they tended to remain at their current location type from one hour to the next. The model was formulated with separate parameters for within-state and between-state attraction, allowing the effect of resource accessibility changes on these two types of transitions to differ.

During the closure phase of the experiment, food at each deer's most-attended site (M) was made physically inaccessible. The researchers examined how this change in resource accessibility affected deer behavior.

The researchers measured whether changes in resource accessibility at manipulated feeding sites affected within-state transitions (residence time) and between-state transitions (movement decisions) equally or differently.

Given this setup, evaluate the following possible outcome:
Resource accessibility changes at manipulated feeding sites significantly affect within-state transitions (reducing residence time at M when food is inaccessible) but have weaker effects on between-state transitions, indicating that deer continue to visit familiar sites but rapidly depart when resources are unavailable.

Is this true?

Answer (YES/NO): NO